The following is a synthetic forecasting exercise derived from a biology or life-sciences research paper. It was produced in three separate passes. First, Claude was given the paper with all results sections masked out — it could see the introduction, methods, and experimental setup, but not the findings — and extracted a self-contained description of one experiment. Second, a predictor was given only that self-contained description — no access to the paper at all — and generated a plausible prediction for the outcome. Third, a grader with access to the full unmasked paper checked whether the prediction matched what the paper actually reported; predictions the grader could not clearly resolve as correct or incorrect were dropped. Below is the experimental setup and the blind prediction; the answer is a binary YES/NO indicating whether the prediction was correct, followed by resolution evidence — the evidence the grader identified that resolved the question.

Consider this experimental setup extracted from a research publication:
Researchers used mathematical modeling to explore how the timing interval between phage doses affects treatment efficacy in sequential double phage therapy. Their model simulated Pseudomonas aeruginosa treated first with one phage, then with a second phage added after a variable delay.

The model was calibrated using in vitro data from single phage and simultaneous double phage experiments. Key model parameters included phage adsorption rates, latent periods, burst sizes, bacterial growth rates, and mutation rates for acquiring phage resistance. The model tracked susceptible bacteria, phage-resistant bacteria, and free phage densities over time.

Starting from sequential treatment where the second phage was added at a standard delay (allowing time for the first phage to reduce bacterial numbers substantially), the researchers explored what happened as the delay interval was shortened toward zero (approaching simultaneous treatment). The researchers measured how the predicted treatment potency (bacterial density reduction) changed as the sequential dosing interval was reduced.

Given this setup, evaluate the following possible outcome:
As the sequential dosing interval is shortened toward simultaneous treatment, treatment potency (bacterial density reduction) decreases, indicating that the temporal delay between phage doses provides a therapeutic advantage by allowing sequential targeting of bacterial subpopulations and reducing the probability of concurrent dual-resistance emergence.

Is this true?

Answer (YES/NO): NO